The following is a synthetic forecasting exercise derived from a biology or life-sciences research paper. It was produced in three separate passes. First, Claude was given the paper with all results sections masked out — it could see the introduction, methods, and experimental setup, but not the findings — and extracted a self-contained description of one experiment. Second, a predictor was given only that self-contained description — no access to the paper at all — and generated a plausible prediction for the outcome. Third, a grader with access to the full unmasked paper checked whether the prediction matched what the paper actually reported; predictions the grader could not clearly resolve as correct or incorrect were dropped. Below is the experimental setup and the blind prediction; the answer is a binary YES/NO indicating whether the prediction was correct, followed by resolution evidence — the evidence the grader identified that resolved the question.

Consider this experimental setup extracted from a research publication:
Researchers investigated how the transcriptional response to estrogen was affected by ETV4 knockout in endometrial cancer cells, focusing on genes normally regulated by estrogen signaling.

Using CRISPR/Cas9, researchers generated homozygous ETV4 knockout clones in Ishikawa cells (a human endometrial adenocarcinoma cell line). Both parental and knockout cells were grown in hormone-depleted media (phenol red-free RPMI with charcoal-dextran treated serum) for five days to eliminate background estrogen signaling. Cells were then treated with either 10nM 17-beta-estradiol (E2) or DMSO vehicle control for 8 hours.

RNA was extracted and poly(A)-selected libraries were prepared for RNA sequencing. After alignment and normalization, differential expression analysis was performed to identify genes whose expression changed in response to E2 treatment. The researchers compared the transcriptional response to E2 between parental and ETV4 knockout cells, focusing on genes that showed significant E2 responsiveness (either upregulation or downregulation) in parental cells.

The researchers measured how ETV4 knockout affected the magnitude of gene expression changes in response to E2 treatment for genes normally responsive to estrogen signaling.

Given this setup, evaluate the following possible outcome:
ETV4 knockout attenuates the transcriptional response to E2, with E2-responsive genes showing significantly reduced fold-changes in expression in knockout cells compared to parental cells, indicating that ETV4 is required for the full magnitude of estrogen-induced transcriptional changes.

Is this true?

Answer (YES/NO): YES